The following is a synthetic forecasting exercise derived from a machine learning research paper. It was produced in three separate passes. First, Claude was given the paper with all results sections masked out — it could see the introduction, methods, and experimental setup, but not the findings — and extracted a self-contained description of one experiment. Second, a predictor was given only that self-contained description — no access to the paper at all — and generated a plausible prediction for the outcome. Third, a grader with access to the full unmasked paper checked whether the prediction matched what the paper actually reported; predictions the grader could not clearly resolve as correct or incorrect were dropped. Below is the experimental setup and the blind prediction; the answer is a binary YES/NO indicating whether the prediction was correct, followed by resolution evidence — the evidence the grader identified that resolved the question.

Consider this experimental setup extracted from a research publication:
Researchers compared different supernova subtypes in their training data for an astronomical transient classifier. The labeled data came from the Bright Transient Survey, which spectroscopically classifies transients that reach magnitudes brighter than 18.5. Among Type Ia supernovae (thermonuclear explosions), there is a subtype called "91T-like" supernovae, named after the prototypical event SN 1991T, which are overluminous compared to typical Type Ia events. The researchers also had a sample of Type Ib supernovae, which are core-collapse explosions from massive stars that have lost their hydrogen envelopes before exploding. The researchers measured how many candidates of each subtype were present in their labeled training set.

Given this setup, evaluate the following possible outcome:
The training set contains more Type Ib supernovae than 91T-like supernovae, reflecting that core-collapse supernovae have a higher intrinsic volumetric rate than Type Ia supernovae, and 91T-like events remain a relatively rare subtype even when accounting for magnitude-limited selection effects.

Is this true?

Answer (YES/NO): NO